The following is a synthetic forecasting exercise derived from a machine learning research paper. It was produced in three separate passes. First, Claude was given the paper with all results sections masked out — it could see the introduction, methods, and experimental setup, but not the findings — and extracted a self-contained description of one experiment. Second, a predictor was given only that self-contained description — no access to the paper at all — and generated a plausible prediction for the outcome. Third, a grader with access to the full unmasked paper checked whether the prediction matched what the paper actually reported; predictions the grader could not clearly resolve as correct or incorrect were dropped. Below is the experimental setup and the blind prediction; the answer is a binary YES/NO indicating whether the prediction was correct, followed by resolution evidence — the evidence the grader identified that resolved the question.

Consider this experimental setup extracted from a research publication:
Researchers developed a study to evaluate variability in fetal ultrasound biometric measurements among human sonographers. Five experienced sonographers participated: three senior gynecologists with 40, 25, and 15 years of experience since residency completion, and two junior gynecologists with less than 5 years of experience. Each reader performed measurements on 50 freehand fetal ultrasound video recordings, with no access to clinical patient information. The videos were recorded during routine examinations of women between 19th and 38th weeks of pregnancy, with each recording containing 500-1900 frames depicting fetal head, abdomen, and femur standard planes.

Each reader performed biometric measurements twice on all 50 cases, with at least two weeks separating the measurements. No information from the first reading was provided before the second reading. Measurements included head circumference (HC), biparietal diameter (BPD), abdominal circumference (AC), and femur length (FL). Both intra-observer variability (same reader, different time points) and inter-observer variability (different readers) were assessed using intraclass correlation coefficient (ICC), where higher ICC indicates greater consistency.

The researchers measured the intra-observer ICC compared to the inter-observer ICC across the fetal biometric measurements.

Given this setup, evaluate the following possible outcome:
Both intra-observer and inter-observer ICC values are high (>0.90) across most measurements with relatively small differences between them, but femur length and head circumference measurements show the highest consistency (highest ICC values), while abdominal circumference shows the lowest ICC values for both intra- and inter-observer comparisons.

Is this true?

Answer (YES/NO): NO